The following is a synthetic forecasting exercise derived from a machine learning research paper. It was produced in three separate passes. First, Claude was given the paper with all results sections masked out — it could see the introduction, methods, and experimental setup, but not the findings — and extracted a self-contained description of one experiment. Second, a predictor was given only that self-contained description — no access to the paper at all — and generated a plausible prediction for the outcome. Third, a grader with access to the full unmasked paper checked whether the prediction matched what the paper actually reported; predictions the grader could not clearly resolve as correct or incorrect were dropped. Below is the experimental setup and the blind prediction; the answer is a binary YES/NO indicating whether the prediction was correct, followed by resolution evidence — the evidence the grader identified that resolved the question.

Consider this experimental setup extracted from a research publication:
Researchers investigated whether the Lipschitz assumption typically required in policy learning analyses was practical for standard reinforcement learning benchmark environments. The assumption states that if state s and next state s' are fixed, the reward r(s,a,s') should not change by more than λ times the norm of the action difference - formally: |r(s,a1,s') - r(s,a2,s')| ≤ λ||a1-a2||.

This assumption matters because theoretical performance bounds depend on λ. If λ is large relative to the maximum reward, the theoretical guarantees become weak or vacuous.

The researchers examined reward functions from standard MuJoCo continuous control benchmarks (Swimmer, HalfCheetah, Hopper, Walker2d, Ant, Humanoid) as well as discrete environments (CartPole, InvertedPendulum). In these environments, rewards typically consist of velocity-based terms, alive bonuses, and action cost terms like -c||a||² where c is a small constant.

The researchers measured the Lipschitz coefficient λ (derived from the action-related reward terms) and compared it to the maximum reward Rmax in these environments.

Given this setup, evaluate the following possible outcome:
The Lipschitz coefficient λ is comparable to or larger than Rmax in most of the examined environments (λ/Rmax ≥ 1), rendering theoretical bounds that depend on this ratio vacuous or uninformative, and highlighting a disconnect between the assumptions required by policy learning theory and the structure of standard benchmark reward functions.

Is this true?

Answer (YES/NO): NO